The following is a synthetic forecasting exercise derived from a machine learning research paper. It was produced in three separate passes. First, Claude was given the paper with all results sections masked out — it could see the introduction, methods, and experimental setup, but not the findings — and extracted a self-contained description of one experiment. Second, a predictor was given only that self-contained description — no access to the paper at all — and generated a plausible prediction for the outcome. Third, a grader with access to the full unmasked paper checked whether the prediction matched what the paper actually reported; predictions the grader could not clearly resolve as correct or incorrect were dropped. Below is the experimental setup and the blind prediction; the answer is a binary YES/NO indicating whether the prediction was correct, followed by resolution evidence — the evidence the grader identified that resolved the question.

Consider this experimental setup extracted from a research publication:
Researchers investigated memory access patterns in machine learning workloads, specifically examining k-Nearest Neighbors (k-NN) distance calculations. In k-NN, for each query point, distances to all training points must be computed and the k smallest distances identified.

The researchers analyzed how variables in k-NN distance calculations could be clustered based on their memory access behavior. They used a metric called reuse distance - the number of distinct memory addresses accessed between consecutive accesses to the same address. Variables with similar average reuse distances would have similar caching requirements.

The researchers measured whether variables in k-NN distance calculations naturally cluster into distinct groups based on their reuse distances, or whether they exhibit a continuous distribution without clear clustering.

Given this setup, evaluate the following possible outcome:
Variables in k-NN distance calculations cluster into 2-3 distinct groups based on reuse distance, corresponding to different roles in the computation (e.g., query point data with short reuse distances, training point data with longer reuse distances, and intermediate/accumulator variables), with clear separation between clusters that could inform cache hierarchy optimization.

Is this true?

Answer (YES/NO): YES